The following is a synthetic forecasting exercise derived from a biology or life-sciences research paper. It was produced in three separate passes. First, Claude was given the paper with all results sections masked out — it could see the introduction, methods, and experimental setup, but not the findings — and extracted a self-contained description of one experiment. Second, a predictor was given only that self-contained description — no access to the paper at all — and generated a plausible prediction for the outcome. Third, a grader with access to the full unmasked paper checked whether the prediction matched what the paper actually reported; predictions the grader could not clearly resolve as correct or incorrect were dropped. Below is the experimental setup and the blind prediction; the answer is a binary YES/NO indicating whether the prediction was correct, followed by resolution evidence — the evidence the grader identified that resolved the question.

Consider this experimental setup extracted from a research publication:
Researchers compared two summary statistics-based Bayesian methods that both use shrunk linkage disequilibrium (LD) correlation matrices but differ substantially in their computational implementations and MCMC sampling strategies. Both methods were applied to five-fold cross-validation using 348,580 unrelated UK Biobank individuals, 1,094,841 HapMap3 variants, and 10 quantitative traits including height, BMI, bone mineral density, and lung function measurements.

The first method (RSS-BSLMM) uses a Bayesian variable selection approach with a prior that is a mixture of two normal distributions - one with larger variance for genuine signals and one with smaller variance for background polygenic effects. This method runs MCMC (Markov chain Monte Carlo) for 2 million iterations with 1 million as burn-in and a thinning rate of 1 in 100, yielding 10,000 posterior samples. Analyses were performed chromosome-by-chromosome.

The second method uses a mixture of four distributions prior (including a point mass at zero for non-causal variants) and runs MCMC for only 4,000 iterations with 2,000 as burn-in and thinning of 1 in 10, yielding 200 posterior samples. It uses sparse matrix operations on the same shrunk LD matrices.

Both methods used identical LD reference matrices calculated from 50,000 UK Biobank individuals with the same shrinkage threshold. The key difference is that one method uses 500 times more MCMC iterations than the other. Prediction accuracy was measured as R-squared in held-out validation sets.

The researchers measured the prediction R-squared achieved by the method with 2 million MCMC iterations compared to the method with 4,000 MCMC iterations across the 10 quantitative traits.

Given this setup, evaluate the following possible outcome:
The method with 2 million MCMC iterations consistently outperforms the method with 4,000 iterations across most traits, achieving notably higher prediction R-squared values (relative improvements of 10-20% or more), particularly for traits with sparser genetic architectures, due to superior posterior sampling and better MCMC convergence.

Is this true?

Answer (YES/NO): NO